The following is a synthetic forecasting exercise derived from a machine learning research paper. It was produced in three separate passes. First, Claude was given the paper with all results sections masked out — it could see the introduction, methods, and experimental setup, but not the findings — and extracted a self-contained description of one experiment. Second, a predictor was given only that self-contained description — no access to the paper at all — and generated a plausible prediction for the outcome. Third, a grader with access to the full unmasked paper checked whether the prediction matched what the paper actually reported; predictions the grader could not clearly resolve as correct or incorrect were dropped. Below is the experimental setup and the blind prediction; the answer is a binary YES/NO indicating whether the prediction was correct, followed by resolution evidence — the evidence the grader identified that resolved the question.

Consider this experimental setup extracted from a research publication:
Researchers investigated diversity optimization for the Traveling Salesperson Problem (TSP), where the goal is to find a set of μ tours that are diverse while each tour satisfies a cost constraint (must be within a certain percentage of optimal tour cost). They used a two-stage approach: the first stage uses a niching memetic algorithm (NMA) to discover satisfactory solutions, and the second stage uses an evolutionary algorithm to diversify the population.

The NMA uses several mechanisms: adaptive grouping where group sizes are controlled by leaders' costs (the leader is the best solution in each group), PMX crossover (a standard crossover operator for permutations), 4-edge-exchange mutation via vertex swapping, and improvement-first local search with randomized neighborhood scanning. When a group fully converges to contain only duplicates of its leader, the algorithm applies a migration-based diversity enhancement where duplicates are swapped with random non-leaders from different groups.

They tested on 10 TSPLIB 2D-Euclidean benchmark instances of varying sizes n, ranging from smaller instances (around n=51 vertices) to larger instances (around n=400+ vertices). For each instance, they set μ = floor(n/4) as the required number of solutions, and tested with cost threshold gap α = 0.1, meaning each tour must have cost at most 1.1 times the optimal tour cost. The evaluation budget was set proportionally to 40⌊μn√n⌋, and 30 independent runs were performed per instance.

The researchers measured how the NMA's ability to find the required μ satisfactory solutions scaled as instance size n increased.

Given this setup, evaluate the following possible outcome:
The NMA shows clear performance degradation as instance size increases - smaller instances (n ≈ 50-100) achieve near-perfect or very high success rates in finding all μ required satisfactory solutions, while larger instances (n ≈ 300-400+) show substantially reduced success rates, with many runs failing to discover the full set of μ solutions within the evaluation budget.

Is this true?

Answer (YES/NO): NO